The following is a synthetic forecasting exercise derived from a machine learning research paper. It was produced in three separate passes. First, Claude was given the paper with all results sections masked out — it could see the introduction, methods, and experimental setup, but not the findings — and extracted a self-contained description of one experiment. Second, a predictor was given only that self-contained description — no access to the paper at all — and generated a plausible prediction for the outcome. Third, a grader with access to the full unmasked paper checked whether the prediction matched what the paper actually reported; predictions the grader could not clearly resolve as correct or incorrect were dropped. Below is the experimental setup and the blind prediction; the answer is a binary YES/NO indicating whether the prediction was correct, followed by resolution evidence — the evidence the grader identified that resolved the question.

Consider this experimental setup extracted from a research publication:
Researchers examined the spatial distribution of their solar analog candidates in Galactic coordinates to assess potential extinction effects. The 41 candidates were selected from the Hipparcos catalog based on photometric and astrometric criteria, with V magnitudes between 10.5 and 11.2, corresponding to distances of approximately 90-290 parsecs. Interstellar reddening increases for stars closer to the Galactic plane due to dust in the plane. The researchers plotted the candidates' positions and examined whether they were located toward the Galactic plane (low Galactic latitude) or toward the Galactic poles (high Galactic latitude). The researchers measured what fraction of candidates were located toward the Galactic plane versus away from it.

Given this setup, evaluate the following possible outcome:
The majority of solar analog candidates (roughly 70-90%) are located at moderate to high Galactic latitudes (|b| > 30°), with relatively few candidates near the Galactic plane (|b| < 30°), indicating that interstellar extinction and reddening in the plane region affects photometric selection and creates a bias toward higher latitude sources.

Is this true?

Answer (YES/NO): NO